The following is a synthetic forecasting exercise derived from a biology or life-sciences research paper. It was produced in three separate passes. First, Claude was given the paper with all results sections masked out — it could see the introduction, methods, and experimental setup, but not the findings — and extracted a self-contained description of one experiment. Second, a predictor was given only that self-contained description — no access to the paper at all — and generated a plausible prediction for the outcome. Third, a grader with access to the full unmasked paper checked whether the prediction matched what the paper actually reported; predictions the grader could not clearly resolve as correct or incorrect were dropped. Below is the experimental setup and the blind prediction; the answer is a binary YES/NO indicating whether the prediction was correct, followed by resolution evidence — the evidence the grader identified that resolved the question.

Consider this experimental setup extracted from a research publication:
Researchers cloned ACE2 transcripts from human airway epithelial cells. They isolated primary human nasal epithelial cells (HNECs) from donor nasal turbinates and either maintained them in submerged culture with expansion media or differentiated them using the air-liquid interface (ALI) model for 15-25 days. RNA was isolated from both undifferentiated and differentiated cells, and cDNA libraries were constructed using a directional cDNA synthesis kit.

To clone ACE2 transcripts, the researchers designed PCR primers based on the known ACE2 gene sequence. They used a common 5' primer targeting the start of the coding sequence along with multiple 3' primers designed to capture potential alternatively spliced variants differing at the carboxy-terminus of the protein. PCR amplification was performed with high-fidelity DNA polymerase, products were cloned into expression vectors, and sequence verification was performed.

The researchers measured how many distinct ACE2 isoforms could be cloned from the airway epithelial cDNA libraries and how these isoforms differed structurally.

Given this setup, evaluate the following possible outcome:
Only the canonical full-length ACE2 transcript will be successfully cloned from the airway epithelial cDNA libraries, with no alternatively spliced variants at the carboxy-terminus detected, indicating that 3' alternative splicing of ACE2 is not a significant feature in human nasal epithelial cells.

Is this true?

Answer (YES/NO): NO